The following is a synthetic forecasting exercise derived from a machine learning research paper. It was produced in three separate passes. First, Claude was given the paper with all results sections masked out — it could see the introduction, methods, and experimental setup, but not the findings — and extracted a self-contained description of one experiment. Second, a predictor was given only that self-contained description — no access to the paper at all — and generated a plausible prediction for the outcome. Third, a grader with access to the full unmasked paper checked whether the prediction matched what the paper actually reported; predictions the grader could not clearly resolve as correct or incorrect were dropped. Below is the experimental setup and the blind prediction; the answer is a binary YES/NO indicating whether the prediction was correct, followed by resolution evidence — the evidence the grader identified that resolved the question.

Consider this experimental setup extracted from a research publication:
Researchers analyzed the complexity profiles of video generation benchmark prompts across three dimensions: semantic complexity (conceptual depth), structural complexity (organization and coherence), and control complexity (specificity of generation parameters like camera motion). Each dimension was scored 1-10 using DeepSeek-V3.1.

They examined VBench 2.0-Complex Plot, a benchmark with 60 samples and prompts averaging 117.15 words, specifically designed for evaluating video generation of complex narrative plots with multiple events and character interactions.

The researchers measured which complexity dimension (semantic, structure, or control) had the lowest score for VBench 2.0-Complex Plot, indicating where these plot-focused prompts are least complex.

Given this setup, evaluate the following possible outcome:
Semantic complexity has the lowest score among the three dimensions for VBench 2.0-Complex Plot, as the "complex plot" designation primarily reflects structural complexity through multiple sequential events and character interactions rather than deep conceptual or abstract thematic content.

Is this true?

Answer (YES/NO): NO